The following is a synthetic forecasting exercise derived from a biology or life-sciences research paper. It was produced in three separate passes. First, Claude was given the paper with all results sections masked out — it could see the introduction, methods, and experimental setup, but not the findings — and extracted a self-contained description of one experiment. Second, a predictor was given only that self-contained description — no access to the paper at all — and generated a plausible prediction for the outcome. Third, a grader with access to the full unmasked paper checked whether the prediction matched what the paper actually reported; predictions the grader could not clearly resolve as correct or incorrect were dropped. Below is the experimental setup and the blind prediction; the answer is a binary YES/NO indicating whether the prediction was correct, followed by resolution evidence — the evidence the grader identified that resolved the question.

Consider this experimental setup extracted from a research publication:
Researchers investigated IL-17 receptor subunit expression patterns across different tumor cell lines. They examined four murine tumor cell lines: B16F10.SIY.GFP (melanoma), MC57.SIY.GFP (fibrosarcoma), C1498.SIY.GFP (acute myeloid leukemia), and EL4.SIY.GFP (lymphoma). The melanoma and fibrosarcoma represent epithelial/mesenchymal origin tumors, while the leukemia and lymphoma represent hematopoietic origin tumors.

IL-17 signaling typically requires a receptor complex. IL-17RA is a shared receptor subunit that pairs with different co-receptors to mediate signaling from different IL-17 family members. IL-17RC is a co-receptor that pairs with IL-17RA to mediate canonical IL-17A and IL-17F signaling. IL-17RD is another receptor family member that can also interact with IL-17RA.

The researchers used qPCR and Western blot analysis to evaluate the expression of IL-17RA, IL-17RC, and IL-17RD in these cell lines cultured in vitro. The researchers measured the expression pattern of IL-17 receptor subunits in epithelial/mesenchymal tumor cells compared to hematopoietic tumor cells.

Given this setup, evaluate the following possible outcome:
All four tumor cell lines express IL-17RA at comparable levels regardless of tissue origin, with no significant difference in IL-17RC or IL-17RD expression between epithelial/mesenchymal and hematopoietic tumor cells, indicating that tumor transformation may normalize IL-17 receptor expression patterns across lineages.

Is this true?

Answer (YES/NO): NO